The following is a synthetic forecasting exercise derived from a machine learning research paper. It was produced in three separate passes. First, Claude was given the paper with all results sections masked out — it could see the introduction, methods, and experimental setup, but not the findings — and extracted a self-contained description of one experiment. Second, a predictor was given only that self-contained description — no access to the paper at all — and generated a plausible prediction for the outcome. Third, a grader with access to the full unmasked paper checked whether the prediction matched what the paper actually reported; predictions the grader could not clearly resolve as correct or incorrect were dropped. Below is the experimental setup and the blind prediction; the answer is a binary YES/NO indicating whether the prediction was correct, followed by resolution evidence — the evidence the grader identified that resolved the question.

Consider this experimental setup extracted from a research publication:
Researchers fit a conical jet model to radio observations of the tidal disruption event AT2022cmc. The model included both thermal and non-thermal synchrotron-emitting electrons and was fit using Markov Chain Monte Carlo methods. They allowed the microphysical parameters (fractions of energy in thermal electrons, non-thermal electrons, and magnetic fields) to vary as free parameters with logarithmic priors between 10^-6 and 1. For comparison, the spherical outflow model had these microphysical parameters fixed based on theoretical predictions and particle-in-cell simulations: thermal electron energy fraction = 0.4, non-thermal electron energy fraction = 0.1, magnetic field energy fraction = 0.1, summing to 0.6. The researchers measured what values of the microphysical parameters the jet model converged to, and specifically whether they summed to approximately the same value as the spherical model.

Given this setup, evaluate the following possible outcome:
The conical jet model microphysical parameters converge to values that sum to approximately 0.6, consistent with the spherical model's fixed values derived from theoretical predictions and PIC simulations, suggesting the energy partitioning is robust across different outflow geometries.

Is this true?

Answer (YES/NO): NO